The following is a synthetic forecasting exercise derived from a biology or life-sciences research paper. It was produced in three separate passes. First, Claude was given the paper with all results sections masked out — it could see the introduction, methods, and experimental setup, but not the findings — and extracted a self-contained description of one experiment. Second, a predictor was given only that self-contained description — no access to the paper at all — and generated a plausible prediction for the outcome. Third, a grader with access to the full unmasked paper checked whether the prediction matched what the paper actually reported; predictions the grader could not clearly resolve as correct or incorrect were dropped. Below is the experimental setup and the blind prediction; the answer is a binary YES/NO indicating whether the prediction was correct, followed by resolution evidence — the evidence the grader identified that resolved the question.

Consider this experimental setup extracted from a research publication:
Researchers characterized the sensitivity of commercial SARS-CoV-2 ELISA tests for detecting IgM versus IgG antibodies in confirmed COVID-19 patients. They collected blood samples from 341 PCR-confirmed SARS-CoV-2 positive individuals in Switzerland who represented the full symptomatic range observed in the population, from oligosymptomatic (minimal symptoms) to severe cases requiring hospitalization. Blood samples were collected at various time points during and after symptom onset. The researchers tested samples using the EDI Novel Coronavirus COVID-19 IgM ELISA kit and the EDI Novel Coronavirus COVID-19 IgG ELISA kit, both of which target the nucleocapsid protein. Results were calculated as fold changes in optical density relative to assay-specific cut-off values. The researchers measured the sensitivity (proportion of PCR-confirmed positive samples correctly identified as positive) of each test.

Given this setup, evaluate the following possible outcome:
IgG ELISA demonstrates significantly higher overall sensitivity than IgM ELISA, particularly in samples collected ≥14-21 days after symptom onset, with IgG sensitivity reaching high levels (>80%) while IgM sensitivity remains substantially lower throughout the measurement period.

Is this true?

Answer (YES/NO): YES